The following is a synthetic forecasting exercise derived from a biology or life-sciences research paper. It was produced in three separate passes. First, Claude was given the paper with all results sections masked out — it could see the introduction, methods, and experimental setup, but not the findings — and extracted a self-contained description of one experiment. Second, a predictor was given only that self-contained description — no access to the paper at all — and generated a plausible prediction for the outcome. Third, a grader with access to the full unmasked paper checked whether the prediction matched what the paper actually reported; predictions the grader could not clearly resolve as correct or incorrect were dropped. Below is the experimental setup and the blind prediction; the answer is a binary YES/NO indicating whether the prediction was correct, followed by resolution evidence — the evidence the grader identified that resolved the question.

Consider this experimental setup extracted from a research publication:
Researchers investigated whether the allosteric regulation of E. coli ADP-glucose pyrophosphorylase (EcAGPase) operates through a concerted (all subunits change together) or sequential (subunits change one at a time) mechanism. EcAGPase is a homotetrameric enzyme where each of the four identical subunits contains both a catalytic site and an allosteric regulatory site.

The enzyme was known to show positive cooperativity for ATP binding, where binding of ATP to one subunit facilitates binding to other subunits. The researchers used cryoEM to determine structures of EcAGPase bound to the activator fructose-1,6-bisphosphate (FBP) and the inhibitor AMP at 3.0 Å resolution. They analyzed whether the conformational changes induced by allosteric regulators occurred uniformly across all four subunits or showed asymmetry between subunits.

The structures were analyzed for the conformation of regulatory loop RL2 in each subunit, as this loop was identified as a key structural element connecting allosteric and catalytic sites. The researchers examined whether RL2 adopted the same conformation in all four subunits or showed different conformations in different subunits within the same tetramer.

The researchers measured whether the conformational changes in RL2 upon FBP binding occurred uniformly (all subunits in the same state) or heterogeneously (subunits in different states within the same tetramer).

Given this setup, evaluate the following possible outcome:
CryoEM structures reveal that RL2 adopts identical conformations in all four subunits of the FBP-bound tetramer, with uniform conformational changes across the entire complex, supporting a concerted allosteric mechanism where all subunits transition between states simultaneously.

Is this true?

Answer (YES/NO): NO